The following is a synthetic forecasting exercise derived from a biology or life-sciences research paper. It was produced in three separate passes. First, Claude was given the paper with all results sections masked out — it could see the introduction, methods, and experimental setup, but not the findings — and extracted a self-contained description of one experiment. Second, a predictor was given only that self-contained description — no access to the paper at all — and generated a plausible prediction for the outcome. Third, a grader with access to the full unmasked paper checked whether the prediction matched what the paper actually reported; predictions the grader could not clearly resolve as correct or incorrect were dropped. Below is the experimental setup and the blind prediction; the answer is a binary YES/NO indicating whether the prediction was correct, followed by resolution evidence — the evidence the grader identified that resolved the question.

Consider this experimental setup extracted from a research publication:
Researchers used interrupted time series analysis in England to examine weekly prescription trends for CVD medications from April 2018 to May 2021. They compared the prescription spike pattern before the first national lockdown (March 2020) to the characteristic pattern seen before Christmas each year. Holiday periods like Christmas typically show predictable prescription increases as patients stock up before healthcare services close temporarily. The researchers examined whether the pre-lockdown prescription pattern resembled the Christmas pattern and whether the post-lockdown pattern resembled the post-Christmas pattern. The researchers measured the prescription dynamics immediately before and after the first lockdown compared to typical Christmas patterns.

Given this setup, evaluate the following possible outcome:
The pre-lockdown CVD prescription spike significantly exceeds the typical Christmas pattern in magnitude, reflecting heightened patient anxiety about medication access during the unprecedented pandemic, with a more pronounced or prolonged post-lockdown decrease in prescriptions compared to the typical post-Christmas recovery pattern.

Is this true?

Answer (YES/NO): NO